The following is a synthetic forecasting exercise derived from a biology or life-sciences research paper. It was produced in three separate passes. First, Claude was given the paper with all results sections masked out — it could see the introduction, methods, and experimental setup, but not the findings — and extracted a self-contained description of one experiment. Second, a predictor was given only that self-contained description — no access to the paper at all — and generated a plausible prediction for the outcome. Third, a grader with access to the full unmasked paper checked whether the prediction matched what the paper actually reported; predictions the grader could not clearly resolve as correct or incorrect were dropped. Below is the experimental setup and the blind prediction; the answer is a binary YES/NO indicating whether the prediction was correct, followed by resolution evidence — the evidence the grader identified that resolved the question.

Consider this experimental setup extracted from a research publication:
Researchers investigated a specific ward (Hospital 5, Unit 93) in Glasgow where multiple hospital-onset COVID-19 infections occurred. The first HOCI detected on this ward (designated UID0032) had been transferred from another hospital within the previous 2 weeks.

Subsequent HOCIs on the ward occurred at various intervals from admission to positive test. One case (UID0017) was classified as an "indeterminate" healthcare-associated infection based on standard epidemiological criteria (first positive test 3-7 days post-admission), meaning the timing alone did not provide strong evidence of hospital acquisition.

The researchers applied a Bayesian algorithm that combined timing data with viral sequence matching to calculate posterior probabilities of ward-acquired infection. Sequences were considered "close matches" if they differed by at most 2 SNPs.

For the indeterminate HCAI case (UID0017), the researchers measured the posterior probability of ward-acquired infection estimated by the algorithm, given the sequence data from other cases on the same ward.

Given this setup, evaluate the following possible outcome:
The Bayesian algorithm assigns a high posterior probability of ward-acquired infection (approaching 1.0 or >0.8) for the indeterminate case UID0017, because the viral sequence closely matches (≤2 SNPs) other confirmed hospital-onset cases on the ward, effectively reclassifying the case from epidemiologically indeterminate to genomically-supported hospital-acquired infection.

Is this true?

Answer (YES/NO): YES